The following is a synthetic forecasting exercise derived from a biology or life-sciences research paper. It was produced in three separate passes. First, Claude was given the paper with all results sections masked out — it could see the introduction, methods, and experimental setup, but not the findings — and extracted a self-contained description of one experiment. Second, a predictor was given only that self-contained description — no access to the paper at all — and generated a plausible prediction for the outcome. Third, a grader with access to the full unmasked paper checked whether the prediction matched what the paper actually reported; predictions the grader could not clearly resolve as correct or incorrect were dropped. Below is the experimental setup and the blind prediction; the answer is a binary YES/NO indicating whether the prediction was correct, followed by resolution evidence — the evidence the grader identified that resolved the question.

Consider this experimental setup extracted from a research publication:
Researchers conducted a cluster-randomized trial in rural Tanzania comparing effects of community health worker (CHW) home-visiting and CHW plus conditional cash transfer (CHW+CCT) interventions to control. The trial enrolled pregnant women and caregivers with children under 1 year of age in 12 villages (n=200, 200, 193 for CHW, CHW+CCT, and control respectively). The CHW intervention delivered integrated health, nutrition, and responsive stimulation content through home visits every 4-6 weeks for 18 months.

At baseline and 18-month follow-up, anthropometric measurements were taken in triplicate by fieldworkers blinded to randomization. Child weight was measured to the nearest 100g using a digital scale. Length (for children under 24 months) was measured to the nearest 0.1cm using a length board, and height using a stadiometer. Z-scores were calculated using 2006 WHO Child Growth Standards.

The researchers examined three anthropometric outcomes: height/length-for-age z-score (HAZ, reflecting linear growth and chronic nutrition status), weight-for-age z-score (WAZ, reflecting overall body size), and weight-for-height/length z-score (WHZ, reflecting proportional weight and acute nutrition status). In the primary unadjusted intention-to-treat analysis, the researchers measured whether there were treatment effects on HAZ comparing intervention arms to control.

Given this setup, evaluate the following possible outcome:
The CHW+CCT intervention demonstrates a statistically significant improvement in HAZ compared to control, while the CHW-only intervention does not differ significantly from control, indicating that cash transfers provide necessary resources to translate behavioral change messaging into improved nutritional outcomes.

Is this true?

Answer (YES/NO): NO